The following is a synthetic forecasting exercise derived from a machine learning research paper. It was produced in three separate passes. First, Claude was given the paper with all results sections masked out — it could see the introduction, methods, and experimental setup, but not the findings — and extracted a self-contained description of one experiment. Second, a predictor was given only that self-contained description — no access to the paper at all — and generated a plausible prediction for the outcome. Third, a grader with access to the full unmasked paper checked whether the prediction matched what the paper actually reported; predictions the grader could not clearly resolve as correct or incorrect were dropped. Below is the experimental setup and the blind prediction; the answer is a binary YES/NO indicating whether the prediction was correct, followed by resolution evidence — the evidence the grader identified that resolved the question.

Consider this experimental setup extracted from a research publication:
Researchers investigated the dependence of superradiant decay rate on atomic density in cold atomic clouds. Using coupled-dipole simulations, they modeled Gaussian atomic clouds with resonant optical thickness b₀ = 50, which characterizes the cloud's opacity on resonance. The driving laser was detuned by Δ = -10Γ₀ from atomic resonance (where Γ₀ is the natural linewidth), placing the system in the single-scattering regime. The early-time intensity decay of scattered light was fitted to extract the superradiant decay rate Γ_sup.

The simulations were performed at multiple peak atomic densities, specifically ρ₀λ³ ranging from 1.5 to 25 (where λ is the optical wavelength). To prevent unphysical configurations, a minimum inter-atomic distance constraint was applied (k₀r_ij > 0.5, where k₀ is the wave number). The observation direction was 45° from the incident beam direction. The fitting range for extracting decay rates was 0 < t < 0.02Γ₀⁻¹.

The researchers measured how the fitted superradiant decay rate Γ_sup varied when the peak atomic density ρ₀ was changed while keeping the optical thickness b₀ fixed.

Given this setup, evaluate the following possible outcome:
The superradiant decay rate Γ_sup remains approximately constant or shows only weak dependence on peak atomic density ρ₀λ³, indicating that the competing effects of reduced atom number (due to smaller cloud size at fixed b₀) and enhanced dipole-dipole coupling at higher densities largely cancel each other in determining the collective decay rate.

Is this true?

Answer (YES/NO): YES